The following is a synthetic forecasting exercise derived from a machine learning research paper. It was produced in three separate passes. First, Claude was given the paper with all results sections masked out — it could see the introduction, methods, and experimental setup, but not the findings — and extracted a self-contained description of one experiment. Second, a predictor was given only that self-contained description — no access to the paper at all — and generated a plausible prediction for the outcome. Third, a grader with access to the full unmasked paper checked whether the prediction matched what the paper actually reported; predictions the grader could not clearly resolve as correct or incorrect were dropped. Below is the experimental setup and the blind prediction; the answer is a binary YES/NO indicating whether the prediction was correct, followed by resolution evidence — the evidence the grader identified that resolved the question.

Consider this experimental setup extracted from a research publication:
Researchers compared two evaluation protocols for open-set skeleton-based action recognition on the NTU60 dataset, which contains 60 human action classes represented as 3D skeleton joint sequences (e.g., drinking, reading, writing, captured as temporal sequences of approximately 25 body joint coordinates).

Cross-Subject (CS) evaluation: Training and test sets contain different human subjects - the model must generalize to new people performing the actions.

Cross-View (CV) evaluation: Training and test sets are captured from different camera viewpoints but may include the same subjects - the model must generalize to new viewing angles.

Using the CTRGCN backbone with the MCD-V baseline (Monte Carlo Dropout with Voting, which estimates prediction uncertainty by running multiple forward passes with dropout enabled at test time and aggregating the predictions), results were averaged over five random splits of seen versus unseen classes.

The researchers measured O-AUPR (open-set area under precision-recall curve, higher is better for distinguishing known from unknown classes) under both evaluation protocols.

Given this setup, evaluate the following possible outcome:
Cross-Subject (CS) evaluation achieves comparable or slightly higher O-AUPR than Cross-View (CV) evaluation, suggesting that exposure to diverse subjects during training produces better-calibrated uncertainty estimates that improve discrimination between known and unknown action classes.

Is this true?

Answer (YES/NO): NO